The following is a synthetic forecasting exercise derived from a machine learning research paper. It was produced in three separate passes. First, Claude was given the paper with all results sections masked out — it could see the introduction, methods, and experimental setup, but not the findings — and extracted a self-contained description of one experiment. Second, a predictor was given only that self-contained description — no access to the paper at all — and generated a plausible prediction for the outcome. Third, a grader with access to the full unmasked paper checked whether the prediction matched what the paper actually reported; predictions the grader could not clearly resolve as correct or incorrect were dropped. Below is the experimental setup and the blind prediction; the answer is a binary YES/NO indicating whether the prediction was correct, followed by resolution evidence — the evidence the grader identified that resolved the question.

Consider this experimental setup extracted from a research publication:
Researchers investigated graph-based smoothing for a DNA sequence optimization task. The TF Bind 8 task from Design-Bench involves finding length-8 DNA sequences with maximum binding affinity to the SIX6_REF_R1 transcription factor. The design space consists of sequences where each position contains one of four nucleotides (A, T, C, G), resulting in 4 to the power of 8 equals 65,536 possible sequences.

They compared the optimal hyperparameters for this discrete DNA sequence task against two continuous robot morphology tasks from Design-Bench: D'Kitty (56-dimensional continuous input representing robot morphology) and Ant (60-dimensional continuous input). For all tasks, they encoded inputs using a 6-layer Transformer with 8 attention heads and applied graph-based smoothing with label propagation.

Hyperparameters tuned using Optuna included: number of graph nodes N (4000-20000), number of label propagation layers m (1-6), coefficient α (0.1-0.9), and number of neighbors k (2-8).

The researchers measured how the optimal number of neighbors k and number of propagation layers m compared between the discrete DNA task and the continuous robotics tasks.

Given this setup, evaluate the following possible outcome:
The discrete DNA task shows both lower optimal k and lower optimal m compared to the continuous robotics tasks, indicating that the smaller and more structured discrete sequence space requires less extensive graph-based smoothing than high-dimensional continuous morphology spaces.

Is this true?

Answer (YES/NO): NO